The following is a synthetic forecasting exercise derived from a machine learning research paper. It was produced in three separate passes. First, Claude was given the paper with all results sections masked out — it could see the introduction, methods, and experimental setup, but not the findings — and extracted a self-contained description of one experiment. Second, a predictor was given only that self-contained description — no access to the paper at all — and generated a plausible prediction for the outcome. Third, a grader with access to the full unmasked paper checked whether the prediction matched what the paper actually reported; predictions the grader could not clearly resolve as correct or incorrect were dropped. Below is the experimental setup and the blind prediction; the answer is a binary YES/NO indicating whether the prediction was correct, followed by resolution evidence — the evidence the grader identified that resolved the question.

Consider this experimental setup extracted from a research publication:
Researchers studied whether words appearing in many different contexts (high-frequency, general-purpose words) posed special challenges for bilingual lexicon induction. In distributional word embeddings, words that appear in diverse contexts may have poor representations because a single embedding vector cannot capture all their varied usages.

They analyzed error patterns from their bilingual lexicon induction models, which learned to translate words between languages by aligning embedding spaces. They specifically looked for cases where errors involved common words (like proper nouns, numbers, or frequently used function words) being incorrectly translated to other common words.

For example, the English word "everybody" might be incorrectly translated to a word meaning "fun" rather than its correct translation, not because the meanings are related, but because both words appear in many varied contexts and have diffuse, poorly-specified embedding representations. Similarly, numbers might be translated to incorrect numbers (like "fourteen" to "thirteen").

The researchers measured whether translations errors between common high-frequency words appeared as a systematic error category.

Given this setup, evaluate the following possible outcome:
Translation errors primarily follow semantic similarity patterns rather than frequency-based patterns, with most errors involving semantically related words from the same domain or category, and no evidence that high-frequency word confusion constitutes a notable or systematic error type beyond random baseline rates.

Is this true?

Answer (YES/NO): NO